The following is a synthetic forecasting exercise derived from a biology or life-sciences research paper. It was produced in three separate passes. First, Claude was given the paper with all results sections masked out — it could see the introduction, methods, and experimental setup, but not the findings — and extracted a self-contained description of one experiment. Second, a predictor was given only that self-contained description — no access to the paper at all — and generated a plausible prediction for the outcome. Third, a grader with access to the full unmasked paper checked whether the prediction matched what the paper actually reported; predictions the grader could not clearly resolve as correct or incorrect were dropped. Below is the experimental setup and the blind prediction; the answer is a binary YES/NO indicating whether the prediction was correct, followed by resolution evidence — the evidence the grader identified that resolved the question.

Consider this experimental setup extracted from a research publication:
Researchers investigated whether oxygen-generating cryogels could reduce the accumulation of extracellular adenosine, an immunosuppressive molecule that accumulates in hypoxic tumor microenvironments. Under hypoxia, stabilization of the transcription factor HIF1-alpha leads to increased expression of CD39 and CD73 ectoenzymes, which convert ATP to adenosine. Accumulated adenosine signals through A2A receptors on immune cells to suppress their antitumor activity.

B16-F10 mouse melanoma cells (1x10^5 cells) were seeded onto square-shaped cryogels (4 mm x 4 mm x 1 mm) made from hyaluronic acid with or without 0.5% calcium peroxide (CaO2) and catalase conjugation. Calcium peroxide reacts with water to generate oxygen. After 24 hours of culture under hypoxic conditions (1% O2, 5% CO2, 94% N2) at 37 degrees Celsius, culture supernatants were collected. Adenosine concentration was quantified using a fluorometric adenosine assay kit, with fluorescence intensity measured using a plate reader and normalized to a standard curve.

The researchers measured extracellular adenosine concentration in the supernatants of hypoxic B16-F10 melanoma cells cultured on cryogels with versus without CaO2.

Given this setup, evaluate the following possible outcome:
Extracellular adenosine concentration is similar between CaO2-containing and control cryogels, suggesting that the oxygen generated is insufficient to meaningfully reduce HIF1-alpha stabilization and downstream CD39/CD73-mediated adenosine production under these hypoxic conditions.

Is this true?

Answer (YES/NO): NO